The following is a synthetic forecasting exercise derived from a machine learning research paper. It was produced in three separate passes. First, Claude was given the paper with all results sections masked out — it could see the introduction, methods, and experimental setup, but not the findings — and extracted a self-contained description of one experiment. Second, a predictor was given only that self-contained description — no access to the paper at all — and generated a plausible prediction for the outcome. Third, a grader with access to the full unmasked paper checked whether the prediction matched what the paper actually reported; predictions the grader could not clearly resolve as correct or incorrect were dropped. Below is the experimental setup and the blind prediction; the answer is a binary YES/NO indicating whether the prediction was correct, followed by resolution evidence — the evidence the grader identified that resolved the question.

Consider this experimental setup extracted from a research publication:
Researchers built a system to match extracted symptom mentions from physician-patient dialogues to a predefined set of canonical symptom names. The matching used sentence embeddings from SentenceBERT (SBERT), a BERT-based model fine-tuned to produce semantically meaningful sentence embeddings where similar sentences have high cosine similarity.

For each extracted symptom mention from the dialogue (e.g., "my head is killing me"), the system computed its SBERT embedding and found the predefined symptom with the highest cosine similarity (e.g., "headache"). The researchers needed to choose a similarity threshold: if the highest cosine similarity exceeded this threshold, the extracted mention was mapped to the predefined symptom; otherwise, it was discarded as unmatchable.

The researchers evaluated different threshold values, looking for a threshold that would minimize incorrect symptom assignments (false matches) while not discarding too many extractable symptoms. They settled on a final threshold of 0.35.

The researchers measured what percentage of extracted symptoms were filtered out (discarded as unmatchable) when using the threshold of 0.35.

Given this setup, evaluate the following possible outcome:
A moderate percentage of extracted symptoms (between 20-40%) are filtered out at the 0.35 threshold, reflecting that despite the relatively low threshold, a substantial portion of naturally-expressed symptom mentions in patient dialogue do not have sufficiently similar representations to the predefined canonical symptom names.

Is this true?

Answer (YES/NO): NO